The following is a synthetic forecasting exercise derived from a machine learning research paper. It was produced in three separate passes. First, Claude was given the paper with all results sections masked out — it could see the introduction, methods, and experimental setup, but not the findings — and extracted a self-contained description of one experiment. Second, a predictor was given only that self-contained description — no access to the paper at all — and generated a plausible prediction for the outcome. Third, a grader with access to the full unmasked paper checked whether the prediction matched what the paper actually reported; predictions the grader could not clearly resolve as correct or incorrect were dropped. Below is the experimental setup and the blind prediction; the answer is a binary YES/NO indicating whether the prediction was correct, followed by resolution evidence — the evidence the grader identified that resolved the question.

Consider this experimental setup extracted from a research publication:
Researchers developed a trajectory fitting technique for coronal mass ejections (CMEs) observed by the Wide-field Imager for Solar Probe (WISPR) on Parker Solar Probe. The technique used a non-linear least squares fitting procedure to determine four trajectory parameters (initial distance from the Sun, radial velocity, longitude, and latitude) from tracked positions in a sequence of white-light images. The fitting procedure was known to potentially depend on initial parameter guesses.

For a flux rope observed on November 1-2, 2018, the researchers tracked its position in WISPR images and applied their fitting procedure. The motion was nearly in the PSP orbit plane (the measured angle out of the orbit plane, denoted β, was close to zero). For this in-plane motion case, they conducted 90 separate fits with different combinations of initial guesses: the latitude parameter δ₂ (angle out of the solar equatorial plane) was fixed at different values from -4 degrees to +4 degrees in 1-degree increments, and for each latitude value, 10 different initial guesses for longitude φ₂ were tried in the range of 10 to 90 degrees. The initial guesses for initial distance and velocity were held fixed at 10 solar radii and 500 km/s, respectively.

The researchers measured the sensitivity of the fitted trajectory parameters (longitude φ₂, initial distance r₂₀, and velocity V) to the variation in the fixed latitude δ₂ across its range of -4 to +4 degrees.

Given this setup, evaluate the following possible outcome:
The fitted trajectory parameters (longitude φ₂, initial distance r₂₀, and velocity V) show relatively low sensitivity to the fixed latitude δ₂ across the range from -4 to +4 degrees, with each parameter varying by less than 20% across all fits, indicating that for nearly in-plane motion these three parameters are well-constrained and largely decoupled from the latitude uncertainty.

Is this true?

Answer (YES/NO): YES